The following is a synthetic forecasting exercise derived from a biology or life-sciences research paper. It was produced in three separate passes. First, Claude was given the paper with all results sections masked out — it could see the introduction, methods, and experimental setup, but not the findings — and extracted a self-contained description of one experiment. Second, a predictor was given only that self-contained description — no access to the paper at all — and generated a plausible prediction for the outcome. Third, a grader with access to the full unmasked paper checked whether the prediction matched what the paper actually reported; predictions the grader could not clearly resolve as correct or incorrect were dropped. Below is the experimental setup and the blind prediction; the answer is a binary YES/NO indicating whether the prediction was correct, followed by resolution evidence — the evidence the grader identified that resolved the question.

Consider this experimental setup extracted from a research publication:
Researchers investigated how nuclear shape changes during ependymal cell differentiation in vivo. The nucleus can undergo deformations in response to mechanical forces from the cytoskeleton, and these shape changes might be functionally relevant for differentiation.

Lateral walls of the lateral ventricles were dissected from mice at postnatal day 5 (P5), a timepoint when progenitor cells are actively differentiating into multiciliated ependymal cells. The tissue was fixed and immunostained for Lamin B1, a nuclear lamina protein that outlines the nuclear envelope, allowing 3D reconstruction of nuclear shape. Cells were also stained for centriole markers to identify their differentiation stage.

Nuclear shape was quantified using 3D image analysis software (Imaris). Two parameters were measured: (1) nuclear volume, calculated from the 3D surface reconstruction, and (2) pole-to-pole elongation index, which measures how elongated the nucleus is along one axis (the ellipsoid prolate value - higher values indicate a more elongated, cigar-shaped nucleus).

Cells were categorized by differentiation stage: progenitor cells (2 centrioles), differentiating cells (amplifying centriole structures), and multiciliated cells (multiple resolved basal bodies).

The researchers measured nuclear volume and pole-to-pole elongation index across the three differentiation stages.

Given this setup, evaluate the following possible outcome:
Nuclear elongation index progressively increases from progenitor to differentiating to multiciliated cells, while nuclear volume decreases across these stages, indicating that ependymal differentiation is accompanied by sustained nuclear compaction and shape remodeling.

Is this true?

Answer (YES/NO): NO